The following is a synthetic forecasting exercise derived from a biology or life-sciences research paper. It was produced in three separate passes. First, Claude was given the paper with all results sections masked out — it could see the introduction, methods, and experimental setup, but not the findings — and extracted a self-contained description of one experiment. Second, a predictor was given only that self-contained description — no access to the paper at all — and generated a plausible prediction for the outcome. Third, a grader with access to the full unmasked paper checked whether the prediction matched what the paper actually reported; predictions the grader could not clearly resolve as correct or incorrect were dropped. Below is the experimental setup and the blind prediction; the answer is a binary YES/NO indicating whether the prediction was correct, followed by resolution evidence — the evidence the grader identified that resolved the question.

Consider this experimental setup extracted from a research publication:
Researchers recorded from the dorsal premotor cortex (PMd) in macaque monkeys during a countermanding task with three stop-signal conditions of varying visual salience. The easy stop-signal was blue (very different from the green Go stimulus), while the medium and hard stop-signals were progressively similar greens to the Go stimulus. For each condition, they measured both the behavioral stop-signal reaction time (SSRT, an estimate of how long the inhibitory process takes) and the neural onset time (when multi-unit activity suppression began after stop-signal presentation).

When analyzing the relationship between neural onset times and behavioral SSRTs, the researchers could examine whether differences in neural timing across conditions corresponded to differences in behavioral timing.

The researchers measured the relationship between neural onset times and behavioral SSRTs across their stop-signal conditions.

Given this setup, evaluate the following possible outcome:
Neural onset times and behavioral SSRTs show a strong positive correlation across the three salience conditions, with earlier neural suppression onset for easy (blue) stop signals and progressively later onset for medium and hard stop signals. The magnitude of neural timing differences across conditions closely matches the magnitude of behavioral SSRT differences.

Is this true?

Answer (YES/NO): NO